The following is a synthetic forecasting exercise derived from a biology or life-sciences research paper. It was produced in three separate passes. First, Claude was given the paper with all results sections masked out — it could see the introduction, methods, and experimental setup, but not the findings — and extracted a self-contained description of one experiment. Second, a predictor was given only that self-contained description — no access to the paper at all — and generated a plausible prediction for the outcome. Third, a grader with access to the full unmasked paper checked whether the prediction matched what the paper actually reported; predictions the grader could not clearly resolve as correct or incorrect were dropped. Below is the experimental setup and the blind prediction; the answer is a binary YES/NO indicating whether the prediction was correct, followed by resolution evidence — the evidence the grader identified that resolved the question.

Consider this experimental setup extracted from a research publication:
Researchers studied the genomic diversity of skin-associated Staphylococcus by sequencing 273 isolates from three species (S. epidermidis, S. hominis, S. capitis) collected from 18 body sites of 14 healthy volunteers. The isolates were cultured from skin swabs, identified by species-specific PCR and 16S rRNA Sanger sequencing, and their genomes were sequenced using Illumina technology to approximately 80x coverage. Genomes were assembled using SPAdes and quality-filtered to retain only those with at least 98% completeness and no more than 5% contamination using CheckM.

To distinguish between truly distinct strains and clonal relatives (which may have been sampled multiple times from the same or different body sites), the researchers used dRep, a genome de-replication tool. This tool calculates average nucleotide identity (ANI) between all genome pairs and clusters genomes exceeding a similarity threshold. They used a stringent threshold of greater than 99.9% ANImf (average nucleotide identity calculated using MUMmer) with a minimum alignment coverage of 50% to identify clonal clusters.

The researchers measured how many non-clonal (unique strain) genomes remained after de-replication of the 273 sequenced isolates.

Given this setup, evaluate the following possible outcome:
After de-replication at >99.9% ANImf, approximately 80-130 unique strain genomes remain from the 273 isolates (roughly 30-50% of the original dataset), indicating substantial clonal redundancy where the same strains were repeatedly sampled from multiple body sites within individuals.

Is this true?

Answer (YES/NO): YES